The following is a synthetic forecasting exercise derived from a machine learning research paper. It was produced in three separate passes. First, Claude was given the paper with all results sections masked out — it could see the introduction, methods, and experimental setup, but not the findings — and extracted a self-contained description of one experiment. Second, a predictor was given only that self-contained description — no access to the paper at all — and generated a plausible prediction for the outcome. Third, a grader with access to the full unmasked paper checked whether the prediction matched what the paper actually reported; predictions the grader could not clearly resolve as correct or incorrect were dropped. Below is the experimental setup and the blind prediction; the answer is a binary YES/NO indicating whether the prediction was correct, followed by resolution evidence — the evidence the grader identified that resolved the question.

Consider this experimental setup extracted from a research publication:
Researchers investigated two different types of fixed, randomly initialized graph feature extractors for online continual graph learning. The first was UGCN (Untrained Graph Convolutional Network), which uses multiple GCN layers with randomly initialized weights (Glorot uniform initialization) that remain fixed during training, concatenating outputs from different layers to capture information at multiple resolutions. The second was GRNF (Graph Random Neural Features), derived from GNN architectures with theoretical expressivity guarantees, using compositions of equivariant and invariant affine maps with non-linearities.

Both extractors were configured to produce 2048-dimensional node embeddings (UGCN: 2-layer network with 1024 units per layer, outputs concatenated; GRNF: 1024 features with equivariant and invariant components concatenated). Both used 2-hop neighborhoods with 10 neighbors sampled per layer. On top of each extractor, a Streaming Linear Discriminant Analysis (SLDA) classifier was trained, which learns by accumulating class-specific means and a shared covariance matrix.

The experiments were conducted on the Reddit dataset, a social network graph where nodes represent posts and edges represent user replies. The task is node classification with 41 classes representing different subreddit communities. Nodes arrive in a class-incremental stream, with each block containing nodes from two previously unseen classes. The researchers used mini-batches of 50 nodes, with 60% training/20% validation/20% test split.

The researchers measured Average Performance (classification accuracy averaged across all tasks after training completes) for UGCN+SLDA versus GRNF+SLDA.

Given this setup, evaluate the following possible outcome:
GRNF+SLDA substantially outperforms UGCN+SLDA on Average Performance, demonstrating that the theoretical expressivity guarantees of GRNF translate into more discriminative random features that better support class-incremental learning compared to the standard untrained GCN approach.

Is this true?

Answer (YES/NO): NO